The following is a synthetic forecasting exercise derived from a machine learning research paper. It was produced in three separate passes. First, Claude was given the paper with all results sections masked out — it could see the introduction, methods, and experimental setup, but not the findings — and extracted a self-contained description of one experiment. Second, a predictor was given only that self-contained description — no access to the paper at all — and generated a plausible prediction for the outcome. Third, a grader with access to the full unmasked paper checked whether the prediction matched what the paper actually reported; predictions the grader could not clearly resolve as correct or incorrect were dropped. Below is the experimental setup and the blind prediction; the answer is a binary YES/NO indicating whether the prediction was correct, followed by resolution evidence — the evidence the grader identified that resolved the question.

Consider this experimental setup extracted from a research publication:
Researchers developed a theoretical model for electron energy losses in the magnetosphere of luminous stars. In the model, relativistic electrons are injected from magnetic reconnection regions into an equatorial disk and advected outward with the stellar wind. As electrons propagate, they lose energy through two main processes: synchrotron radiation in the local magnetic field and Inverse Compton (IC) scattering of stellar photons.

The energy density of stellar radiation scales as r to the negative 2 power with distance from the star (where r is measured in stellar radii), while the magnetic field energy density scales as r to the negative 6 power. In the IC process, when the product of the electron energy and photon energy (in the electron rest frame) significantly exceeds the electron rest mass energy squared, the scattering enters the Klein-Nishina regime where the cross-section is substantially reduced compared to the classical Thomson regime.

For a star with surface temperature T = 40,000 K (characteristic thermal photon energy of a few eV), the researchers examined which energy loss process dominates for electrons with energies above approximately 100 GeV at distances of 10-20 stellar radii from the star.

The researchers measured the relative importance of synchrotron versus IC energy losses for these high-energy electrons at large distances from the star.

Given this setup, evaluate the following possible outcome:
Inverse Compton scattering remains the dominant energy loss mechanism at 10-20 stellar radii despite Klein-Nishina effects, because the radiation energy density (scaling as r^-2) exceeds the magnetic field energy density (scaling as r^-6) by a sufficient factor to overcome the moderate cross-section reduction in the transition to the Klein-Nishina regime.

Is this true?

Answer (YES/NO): NO